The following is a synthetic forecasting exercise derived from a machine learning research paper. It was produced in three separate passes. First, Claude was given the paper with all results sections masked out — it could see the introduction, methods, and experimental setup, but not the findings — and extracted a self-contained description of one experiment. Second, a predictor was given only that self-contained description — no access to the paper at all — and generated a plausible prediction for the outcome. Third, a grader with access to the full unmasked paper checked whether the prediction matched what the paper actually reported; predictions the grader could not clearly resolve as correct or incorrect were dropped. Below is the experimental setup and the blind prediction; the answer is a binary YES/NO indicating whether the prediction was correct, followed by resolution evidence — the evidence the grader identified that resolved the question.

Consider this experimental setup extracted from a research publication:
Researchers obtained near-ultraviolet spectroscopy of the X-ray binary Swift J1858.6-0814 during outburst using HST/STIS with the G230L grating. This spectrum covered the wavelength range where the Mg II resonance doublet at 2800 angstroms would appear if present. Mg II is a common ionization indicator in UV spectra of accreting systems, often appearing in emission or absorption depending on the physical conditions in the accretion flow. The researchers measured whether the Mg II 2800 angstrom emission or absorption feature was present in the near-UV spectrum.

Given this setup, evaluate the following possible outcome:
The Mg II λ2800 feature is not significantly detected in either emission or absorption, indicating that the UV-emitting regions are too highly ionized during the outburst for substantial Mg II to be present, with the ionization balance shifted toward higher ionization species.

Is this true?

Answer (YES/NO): YES